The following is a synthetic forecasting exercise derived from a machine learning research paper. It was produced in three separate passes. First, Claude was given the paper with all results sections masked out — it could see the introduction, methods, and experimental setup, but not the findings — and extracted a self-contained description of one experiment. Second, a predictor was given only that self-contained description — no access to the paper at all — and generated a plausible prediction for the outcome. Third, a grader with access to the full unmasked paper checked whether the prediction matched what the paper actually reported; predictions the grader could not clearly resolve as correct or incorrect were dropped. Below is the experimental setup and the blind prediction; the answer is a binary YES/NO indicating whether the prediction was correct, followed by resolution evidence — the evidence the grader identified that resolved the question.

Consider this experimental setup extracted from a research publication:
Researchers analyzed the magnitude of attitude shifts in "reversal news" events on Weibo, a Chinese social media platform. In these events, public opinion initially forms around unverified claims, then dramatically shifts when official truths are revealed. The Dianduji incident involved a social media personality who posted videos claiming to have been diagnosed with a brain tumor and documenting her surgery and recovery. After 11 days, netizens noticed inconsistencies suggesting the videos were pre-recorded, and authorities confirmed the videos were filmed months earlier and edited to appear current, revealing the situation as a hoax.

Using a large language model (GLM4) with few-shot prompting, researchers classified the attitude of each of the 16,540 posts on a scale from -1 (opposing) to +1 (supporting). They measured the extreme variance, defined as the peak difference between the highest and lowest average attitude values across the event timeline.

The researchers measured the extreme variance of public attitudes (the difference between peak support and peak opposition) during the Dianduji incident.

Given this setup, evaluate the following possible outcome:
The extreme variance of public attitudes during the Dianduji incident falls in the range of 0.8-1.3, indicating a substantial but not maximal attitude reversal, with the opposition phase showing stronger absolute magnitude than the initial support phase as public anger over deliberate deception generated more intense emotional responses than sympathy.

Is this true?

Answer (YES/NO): NO